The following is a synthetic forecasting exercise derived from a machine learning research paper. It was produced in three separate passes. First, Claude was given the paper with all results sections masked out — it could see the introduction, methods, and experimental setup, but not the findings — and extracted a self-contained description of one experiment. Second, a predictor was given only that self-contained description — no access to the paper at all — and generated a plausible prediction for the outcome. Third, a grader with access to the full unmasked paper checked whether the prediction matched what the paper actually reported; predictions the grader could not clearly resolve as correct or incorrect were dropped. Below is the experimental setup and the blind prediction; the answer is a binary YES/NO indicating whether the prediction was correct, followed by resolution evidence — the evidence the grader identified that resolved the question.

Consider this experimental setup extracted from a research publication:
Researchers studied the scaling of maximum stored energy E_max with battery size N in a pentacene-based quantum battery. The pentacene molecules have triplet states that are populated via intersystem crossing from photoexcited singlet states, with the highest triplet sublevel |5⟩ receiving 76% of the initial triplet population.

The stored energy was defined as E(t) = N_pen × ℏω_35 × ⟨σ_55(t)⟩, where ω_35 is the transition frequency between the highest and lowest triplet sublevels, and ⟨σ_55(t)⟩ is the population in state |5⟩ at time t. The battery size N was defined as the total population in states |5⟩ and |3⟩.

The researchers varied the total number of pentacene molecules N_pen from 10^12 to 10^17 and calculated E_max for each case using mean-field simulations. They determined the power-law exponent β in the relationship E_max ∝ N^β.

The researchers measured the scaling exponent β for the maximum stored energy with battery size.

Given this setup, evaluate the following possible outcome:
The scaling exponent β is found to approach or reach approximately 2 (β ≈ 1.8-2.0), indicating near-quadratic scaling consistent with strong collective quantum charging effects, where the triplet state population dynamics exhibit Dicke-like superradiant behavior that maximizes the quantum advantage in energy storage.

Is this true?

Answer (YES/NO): NO